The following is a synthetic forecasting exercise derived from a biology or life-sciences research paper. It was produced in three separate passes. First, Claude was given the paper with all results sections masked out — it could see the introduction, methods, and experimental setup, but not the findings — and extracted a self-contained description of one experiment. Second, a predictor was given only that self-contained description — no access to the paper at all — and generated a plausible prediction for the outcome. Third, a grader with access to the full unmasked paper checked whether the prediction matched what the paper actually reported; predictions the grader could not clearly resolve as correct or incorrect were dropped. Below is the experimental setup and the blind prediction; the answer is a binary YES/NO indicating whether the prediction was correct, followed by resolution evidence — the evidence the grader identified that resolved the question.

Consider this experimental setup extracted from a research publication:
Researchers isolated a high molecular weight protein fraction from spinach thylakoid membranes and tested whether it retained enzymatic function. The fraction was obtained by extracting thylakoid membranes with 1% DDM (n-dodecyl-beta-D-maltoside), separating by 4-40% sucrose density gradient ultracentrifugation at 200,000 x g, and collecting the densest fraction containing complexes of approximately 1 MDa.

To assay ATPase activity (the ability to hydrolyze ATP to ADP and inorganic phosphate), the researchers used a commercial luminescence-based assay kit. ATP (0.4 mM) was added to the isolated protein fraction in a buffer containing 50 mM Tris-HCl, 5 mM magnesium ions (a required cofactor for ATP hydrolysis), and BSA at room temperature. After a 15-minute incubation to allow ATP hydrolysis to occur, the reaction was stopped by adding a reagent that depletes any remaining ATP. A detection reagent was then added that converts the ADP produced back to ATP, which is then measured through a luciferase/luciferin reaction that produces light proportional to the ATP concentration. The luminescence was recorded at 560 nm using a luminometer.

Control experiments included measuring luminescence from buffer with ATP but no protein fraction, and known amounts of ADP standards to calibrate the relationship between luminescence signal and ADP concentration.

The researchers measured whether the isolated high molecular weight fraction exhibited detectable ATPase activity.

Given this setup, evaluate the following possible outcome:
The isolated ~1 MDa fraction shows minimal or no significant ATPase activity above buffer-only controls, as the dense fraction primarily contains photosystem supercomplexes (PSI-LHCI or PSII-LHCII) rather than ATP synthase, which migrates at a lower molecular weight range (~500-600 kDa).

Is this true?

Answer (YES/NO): NO